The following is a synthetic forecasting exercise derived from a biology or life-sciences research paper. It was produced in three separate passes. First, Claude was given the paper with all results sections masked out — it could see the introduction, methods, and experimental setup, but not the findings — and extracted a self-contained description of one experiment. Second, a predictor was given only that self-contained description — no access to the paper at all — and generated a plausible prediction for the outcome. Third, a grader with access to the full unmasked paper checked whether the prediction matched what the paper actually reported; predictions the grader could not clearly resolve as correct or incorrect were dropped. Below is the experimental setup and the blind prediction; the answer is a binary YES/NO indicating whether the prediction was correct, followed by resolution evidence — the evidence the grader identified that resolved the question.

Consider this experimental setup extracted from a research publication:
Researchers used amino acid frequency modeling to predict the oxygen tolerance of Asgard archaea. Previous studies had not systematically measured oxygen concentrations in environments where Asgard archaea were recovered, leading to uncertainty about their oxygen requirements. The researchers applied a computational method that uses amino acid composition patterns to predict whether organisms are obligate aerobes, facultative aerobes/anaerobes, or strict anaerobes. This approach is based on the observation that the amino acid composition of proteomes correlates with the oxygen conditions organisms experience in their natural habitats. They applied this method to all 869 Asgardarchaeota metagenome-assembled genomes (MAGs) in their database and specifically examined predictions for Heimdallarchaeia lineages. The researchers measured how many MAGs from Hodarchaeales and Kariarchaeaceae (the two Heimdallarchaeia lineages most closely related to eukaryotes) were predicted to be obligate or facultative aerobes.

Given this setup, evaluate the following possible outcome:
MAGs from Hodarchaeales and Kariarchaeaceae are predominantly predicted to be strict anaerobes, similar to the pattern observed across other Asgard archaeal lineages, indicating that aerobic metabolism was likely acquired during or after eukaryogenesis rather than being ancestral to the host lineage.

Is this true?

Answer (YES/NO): NO